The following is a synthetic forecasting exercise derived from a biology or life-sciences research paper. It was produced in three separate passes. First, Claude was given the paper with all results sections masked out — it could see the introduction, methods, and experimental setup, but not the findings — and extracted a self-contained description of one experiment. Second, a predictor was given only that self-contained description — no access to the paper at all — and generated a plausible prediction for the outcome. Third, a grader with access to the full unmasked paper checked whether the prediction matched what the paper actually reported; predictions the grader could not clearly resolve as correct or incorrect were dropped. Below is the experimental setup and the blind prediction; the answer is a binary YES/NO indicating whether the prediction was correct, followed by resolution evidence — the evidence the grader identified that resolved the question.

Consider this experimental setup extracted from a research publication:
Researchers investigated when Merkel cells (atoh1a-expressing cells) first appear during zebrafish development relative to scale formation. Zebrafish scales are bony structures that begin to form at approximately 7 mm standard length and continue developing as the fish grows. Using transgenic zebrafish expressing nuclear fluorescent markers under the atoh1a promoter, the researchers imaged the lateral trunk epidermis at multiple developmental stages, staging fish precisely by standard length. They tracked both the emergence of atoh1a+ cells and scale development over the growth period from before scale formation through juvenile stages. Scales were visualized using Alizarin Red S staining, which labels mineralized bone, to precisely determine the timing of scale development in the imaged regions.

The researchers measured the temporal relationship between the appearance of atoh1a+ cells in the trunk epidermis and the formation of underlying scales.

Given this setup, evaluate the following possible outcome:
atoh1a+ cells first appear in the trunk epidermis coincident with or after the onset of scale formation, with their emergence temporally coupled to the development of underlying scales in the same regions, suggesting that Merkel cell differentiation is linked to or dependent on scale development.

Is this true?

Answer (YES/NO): NO